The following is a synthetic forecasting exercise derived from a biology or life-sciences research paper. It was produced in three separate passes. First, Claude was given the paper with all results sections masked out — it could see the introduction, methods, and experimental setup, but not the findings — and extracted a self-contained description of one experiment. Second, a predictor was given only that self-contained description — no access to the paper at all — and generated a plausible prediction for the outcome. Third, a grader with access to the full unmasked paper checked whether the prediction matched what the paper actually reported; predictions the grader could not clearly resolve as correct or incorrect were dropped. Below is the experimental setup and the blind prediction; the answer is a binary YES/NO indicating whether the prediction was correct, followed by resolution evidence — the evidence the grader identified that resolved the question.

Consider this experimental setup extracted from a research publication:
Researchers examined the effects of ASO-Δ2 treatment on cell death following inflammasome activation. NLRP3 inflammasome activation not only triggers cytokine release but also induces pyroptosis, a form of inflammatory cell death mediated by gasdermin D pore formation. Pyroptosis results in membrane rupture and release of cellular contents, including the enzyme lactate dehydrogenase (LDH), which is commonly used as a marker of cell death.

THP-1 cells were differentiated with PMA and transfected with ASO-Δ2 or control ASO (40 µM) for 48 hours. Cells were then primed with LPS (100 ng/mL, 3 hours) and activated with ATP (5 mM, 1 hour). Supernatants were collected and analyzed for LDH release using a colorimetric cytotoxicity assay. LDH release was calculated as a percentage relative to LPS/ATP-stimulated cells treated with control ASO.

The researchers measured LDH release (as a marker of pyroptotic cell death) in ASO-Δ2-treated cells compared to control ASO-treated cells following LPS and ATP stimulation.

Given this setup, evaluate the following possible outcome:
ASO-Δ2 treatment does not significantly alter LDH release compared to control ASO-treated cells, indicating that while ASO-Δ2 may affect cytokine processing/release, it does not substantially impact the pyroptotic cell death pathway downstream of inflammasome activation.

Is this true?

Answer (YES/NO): NO